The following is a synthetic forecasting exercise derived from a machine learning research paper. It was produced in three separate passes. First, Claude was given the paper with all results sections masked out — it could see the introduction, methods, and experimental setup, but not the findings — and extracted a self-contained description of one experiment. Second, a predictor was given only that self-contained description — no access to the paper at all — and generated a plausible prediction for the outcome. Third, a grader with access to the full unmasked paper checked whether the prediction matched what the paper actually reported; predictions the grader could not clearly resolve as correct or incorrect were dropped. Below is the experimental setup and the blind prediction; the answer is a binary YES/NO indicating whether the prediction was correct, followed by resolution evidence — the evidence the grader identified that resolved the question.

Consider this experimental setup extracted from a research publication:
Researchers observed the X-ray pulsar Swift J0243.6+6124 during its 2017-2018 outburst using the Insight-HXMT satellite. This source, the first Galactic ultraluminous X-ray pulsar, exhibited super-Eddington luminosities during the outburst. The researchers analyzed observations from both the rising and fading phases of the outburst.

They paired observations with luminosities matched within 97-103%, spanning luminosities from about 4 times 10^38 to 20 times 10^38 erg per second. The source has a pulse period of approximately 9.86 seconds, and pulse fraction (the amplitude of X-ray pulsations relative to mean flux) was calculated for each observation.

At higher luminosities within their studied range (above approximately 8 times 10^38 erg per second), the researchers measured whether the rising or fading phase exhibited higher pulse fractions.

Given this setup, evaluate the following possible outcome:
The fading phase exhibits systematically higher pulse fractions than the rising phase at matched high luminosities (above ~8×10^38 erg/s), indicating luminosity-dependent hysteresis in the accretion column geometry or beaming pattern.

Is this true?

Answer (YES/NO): YES